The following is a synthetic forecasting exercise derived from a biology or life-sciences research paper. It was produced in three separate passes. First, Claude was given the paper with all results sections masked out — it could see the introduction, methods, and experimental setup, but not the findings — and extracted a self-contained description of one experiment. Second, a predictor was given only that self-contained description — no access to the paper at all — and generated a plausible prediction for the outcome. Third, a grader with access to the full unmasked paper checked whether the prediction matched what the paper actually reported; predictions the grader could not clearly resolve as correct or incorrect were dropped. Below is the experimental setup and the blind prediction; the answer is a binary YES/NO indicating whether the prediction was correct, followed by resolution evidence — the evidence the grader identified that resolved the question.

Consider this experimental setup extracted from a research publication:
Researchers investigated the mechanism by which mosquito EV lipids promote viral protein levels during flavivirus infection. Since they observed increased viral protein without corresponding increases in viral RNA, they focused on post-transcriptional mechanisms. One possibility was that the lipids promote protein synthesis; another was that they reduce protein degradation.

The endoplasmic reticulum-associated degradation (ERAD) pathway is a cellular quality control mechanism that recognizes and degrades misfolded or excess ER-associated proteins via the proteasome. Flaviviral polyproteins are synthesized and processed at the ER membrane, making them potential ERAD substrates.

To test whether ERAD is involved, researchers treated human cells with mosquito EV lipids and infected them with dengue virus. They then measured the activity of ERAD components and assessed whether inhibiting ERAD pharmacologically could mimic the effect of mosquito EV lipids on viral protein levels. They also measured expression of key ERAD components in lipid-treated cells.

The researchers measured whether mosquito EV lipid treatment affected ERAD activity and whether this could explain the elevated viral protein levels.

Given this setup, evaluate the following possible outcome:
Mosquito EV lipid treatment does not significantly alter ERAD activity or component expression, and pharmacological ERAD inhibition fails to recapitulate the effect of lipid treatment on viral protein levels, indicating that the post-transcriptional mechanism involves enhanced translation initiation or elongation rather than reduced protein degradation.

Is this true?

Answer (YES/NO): NO